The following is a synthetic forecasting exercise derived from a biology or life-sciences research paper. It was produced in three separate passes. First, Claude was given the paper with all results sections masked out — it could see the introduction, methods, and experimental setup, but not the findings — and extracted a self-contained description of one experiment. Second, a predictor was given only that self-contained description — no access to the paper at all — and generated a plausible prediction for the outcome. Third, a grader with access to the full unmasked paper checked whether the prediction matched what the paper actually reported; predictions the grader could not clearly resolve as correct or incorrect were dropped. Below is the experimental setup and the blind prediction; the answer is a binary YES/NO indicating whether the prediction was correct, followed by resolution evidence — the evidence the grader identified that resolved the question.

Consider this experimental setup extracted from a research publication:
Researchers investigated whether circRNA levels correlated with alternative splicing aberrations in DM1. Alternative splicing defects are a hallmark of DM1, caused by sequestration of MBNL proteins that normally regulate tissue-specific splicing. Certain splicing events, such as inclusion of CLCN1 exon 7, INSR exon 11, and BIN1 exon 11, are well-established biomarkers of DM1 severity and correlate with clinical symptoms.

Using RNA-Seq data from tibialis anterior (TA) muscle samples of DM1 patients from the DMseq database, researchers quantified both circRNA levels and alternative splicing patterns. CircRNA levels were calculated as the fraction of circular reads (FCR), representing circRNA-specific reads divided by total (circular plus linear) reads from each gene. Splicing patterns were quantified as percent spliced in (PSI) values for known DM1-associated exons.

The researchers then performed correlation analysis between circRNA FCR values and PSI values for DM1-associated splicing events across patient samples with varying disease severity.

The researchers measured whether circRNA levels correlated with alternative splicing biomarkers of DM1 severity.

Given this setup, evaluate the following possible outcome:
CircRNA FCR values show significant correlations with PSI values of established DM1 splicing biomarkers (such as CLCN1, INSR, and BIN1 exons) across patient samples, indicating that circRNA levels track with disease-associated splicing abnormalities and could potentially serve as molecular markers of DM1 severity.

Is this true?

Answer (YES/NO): YES